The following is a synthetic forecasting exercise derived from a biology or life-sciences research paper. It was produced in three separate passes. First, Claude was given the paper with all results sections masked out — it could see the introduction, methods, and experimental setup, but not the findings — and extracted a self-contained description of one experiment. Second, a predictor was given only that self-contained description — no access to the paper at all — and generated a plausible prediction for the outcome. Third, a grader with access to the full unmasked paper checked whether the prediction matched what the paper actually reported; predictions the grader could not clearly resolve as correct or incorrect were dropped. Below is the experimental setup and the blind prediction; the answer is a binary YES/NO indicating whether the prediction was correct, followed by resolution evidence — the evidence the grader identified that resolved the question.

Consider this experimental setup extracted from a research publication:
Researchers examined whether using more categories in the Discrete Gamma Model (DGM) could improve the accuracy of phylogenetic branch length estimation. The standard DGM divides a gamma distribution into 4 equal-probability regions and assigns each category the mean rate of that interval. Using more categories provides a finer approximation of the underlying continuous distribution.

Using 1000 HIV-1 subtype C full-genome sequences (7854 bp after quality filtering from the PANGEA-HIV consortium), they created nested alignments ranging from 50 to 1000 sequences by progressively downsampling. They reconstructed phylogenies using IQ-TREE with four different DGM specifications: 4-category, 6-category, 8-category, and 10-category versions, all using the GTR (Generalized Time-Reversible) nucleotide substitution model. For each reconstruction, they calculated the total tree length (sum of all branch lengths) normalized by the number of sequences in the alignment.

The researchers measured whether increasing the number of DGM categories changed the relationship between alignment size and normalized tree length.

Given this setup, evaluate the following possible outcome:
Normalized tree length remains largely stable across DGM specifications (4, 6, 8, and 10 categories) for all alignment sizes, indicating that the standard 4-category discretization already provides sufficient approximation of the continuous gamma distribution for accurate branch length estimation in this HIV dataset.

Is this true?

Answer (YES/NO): NO